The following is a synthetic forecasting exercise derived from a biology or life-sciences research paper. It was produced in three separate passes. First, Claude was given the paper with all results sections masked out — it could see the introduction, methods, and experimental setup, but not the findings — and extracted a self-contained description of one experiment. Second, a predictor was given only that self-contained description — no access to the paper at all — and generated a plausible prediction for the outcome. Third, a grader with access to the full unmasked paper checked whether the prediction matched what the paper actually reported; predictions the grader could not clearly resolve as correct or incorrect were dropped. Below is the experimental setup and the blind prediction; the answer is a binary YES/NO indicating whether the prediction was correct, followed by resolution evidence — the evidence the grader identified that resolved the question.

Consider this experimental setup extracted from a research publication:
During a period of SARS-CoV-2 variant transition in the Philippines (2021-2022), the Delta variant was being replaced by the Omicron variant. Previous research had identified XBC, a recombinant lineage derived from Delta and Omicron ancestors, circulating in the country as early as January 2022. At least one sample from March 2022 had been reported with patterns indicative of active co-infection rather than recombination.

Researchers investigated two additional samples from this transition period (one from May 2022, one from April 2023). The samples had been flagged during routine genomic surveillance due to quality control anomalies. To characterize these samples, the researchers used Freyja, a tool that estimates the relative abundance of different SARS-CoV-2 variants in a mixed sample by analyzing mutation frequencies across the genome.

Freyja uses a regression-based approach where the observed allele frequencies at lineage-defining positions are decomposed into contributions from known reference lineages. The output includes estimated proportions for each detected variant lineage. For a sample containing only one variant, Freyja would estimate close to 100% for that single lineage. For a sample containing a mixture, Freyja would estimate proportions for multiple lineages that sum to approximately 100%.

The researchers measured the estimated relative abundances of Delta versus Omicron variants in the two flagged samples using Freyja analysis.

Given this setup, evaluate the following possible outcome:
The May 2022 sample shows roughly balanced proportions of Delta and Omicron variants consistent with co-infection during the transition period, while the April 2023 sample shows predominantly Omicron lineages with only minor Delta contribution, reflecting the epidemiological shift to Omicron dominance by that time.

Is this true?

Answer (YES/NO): NO